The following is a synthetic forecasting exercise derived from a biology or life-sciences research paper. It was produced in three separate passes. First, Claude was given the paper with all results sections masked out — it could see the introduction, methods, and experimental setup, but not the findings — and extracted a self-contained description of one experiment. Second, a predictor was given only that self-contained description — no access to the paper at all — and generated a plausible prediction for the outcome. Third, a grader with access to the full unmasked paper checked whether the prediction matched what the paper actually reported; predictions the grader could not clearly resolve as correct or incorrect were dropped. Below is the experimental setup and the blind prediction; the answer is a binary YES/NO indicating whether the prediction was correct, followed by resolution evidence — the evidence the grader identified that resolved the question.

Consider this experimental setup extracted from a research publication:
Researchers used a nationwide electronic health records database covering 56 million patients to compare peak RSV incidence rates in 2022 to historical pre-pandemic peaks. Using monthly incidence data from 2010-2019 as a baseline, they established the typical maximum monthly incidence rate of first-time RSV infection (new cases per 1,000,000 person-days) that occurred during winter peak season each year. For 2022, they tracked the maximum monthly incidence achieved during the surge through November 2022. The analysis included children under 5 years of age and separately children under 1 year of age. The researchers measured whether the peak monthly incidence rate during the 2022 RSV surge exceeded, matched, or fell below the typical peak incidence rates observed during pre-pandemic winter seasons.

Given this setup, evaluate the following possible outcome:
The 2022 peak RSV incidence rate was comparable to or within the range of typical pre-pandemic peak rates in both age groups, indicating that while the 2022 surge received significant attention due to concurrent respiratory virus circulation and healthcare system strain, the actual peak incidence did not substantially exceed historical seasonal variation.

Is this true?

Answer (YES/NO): NO